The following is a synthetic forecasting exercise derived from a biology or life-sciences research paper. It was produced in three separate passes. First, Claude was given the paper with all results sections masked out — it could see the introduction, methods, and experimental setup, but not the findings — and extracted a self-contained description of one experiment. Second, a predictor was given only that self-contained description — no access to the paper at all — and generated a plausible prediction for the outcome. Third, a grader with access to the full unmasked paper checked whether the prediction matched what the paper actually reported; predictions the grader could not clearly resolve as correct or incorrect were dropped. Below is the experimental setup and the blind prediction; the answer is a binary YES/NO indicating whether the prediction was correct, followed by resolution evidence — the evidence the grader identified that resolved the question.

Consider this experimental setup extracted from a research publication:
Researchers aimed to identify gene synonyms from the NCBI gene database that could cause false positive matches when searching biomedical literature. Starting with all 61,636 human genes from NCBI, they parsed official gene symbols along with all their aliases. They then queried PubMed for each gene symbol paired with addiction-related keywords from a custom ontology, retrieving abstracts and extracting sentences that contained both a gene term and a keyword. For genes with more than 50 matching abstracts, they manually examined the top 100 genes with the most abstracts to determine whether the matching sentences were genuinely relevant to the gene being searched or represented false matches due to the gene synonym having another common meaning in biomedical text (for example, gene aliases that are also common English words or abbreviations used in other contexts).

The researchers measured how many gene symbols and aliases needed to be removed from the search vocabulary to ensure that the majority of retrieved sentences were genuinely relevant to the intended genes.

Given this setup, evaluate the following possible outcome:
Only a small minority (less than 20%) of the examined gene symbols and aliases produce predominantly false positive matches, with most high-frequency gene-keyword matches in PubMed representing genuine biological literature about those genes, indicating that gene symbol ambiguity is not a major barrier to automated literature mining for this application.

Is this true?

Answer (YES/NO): NO